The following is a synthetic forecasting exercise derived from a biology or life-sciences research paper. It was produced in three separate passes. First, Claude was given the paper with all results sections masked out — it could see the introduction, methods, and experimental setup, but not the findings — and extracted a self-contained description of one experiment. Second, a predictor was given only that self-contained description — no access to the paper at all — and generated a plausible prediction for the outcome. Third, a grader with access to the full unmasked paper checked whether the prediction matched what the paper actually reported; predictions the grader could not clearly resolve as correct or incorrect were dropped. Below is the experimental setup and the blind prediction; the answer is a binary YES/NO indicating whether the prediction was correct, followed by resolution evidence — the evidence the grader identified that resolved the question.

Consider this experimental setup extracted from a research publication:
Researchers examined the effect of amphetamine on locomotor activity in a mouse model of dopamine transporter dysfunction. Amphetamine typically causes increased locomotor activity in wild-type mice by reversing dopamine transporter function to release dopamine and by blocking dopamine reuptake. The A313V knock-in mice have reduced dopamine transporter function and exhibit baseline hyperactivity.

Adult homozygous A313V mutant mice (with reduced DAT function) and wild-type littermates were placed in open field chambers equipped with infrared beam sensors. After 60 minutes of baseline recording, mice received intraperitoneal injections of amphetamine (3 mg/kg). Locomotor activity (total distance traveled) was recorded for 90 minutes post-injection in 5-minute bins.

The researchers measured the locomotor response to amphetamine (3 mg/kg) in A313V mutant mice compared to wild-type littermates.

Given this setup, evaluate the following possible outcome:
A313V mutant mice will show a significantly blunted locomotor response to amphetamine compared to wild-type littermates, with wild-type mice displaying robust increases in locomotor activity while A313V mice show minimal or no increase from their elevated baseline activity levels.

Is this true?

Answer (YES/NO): NO